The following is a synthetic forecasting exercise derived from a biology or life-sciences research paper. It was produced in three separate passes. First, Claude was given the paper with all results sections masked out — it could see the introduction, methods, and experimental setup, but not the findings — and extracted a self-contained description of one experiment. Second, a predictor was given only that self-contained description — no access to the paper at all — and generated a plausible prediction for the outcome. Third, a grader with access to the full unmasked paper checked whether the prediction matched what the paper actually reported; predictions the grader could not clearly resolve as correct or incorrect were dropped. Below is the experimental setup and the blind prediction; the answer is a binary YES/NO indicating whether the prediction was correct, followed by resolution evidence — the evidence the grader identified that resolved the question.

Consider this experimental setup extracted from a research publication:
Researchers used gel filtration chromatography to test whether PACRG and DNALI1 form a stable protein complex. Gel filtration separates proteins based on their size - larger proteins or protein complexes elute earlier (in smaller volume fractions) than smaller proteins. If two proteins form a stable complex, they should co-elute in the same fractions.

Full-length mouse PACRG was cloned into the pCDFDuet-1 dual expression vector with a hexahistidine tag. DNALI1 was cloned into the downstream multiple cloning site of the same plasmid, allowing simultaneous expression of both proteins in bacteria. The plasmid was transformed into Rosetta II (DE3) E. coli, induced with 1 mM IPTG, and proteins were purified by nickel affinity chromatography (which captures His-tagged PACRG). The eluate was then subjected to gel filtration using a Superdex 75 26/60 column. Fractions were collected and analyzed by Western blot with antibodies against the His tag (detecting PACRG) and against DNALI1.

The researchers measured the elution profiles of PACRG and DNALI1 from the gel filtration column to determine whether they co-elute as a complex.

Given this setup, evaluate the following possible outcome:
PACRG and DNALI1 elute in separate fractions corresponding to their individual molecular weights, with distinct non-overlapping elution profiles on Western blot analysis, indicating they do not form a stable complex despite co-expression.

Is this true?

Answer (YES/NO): NO